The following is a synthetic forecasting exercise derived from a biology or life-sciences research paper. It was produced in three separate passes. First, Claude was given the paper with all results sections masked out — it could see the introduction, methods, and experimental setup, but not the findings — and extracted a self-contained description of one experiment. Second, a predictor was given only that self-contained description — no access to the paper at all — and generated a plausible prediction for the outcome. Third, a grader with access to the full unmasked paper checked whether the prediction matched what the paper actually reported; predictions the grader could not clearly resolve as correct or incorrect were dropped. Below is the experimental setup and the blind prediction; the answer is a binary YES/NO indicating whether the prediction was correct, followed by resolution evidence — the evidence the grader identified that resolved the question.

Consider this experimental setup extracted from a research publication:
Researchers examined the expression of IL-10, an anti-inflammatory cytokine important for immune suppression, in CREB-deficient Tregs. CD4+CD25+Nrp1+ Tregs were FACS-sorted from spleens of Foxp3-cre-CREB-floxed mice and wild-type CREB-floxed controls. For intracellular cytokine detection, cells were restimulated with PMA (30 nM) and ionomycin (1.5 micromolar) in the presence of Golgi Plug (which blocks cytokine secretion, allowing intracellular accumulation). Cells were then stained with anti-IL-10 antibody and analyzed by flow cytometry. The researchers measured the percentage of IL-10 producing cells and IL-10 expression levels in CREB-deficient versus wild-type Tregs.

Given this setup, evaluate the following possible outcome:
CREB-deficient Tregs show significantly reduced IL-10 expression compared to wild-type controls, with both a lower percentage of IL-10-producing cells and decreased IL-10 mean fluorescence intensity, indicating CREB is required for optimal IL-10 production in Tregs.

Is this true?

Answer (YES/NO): NO